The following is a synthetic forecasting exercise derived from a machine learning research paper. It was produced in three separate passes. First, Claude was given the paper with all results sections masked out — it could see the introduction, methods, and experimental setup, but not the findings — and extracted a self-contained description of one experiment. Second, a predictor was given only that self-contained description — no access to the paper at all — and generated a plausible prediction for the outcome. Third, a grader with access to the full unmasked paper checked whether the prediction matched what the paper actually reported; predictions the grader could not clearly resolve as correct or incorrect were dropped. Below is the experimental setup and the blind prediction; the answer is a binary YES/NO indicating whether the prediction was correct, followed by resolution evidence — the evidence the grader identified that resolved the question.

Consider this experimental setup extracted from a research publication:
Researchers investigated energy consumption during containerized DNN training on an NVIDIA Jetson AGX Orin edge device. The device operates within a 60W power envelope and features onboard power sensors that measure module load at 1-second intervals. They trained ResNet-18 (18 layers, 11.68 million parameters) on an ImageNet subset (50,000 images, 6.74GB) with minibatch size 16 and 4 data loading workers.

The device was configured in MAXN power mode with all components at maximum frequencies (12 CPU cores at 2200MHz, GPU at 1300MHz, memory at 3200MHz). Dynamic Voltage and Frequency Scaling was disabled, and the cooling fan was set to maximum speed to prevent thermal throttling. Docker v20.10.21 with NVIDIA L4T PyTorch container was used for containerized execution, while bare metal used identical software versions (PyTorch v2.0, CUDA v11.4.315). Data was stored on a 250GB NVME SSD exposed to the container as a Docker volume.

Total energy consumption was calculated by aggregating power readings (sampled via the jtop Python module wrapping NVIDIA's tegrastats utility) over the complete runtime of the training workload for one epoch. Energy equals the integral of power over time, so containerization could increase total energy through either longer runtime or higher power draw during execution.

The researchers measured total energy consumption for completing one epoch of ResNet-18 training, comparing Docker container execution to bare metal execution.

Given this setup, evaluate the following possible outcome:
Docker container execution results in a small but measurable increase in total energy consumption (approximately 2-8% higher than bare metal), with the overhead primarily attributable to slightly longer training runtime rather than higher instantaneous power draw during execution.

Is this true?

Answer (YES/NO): YES